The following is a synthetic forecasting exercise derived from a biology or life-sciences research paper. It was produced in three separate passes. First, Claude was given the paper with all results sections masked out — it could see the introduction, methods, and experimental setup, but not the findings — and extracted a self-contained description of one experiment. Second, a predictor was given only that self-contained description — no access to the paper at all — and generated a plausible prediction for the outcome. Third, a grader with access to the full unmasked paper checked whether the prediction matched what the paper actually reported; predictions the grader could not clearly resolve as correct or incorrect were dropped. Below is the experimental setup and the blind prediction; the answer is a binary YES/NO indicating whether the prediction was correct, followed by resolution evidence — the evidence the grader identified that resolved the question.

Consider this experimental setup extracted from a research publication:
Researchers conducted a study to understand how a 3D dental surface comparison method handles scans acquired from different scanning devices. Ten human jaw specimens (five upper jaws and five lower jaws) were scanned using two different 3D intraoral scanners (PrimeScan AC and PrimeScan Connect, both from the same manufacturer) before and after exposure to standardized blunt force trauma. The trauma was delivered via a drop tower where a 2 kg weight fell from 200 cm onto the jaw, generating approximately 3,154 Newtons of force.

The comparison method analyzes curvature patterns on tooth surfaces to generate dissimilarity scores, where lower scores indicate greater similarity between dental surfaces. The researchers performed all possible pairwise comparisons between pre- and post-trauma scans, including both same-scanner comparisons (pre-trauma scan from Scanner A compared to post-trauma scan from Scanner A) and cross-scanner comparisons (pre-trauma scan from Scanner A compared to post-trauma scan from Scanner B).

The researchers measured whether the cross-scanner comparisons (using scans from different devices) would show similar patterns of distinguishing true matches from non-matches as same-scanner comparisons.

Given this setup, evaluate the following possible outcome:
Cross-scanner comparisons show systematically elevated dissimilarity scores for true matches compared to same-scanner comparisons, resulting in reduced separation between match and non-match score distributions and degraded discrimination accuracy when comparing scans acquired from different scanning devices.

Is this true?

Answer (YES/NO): NO